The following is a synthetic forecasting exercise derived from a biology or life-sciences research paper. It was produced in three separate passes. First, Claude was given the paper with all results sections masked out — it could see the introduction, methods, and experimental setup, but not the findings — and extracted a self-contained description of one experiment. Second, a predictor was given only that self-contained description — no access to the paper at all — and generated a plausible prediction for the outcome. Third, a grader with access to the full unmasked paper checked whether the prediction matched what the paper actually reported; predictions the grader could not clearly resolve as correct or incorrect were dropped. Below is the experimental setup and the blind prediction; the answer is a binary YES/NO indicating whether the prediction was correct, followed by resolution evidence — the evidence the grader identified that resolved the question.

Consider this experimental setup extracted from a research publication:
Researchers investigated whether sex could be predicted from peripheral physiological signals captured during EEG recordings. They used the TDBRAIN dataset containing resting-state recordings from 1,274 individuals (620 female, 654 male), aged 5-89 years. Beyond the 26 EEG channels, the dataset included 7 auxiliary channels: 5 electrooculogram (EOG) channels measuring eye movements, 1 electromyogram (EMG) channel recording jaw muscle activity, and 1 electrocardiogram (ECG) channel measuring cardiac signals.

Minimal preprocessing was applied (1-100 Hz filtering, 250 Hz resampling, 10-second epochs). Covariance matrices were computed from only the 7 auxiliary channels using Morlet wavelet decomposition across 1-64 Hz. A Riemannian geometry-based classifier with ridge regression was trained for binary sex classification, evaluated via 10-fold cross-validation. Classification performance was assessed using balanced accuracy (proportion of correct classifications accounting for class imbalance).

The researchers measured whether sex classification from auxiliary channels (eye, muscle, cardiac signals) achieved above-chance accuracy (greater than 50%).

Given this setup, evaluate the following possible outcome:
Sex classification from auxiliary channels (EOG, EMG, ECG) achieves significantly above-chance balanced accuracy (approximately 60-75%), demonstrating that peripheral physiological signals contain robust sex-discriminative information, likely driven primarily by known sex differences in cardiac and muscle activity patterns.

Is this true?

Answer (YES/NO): NO